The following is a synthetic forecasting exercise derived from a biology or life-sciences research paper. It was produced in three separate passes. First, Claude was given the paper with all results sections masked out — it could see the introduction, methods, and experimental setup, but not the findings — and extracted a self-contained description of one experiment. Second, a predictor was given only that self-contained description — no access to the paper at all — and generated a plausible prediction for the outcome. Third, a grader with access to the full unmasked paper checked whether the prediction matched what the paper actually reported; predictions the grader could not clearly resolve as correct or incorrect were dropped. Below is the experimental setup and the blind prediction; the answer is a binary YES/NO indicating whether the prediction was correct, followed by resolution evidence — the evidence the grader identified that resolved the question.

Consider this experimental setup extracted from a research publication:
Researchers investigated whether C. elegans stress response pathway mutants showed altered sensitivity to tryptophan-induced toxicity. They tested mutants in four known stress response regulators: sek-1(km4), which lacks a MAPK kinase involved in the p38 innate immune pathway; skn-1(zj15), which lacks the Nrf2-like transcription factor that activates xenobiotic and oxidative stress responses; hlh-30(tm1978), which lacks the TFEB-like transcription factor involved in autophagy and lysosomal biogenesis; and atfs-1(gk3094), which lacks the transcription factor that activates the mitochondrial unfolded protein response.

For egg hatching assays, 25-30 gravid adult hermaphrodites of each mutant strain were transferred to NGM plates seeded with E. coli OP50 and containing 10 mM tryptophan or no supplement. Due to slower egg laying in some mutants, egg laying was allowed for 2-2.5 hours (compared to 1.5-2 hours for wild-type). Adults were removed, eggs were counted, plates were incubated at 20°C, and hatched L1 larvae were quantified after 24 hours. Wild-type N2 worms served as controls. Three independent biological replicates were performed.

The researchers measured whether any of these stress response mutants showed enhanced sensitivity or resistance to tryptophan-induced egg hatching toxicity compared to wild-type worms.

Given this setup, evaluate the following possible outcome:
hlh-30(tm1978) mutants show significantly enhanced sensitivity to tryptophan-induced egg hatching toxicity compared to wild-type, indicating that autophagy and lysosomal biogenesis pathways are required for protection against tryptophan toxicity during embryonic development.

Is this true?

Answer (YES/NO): NO